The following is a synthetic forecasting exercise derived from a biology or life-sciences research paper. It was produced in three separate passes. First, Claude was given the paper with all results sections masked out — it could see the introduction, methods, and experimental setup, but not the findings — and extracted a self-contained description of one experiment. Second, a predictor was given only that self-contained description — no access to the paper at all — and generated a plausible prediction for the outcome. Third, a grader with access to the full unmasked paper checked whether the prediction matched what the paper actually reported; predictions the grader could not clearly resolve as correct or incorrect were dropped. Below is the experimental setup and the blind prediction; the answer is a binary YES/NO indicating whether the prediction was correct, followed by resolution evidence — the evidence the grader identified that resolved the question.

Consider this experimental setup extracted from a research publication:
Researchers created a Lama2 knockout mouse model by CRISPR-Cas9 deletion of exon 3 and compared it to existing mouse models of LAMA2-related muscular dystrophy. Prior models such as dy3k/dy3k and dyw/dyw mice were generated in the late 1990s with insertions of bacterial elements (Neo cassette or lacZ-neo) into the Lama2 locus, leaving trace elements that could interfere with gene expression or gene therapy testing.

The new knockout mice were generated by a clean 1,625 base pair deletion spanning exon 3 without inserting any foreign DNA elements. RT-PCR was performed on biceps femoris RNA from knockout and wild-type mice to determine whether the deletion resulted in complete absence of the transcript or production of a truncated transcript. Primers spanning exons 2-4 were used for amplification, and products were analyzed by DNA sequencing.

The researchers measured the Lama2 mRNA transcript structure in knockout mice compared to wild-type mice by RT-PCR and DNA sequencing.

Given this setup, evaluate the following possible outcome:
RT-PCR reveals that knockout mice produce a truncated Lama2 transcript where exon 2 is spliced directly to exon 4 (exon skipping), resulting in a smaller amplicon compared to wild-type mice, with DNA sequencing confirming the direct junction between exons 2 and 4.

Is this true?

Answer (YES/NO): YES